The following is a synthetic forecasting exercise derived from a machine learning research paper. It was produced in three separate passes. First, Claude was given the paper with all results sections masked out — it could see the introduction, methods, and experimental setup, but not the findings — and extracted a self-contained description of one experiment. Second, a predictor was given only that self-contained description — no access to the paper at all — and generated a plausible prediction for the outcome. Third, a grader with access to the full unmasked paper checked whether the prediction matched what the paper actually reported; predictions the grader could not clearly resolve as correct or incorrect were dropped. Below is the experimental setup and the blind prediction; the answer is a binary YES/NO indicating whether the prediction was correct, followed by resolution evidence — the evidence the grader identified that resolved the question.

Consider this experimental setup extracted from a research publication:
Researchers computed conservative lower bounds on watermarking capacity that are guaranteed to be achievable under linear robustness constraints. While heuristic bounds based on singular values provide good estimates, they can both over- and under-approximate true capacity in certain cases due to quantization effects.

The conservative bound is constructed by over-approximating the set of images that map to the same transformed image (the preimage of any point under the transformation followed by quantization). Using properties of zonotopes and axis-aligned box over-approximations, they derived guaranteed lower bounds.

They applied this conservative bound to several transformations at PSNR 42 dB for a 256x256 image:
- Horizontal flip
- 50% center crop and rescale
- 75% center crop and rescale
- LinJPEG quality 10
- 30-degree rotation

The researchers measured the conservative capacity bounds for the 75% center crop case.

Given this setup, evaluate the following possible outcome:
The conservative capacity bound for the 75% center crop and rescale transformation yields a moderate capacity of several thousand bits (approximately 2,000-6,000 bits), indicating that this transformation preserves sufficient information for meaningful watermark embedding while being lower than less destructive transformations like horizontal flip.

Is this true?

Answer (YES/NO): NO